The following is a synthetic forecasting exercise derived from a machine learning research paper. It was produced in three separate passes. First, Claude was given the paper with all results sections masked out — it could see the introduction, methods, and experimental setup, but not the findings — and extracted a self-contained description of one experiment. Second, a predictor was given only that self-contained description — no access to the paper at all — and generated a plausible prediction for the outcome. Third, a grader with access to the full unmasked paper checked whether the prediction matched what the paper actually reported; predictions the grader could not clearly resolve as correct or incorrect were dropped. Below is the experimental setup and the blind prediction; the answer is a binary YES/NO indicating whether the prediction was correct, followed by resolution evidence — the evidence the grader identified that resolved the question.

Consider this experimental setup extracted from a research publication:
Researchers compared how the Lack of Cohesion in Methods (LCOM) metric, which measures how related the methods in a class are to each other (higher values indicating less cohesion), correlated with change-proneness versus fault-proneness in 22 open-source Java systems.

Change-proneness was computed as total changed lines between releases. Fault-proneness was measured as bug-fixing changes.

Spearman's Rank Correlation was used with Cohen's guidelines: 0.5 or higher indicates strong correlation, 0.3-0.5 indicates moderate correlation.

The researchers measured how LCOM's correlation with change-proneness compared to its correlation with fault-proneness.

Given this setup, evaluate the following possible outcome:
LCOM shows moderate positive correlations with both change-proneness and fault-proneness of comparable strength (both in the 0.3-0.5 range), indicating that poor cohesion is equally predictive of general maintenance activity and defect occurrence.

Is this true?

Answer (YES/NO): NO